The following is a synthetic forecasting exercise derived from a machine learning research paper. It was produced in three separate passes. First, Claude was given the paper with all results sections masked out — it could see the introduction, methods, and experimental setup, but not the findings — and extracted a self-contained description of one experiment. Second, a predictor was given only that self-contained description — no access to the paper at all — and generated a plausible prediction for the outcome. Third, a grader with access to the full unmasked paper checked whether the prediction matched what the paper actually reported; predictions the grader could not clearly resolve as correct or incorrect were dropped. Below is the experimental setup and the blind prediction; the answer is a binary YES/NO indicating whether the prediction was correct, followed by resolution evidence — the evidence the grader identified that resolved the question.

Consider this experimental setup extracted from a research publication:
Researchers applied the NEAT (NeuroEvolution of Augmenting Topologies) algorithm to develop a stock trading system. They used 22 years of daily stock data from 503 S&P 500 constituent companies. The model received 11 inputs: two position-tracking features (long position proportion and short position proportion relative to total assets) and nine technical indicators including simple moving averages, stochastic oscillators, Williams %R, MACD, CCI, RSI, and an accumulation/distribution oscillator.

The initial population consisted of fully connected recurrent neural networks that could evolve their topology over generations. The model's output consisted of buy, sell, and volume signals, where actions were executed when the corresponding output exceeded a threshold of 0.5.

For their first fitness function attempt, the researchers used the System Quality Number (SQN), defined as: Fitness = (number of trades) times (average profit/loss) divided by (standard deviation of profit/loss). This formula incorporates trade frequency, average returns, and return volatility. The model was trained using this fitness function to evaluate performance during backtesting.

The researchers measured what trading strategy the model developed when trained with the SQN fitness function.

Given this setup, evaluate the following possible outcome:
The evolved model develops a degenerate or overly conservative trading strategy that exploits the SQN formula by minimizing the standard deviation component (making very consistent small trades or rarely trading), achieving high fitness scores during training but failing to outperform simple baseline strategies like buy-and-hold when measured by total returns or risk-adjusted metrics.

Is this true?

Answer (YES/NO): NO